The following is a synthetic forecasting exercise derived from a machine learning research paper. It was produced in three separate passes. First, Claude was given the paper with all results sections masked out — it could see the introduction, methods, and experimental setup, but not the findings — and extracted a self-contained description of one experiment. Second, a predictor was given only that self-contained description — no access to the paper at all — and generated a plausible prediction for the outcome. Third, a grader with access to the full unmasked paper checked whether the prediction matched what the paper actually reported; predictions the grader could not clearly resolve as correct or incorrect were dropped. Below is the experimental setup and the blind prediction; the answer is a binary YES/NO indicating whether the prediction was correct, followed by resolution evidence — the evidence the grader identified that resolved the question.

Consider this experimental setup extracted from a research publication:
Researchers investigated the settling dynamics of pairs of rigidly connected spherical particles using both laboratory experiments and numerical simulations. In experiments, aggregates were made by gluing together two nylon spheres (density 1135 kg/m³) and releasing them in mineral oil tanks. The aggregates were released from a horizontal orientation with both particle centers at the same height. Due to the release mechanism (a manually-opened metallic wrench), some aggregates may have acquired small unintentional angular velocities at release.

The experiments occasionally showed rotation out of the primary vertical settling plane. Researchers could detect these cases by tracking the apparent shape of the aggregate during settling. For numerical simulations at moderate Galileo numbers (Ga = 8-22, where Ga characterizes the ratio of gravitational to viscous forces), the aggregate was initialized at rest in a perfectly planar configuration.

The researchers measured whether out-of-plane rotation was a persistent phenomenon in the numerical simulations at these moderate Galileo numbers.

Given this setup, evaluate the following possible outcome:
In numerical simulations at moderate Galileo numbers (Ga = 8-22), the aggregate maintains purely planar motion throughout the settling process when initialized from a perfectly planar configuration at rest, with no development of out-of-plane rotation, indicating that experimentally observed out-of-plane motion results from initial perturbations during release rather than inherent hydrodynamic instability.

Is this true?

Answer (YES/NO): YES